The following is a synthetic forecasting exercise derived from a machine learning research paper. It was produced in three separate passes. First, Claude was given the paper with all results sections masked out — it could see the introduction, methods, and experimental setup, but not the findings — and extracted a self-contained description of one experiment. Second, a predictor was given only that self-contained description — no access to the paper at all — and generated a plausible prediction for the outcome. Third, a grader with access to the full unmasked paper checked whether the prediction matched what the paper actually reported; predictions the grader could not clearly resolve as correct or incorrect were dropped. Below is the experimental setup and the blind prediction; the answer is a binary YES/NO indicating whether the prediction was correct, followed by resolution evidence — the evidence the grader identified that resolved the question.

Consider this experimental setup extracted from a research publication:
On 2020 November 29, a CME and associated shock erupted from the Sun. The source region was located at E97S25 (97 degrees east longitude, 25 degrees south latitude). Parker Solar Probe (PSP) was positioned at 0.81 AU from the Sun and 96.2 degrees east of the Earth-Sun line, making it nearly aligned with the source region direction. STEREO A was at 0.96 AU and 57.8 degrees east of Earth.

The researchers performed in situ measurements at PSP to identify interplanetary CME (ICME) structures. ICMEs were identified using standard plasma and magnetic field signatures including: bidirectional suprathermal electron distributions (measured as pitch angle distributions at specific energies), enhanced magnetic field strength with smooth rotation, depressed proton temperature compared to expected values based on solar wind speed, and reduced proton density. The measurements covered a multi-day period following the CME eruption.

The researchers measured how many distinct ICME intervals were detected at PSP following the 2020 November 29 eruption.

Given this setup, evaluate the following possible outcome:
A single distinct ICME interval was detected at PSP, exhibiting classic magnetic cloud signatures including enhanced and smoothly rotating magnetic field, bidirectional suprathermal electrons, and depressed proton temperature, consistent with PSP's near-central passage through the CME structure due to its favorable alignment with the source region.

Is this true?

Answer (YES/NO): NO